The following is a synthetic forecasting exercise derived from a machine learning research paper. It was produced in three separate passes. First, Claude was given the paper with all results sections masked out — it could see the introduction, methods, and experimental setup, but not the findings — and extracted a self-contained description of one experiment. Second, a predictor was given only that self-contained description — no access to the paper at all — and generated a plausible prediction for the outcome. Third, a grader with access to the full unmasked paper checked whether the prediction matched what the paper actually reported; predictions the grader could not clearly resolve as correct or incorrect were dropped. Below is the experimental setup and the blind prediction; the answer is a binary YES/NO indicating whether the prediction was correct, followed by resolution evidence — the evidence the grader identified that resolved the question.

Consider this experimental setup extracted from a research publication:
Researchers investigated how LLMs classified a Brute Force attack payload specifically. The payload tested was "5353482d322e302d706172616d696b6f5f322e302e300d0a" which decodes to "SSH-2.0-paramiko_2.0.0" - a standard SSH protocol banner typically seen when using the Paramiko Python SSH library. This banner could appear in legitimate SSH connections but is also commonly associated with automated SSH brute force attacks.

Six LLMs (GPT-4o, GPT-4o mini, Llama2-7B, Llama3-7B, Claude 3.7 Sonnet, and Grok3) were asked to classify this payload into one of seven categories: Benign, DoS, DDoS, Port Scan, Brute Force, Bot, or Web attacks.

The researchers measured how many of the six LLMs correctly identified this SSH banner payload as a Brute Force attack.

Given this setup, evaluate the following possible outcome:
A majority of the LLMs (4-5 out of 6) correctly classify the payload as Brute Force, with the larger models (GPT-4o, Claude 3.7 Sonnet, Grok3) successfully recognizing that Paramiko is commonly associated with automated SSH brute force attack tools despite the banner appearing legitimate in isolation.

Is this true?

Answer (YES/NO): NO